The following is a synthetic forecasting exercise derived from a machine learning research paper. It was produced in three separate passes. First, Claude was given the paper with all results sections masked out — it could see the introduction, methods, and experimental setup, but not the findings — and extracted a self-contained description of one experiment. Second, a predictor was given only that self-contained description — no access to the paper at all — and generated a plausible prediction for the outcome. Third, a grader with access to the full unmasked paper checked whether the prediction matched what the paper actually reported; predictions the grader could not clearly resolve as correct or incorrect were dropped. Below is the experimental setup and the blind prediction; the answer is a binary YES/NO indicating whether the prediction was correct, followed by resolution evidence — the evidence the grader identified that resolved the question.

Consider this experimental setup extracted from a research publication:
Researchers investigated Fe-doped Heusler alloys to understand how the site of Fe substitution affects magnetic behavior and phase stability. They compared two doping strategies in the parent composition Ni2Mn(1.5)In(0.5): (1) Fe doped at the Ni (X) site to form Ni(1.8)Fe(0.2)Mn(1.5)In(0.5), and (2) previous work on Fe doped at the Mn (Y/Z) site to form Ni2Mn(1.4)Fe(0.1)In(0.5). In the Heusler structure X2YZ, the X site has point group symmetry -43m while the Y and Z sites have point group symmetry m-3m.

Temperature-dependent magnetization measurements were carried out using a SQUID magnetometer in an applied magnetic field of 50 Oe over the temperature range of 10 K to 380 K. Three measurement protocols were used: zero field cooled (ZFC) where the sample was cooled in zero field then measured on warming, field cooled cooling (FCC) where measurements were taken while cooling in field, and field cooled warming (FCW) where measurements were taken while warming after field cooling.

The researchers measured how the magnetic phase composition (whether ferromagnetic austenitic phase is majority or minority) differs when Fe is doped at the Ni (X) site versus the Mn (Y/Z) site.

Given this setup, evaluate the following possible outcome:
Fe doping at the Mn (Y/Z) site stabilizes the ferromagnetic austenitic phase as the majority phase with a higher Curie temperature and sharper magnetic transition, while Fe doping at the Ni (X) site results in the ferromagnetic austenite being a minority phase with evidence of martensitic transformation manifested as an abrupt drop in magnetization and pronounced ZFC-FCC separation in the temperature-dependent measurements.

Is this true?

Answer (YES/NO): NO